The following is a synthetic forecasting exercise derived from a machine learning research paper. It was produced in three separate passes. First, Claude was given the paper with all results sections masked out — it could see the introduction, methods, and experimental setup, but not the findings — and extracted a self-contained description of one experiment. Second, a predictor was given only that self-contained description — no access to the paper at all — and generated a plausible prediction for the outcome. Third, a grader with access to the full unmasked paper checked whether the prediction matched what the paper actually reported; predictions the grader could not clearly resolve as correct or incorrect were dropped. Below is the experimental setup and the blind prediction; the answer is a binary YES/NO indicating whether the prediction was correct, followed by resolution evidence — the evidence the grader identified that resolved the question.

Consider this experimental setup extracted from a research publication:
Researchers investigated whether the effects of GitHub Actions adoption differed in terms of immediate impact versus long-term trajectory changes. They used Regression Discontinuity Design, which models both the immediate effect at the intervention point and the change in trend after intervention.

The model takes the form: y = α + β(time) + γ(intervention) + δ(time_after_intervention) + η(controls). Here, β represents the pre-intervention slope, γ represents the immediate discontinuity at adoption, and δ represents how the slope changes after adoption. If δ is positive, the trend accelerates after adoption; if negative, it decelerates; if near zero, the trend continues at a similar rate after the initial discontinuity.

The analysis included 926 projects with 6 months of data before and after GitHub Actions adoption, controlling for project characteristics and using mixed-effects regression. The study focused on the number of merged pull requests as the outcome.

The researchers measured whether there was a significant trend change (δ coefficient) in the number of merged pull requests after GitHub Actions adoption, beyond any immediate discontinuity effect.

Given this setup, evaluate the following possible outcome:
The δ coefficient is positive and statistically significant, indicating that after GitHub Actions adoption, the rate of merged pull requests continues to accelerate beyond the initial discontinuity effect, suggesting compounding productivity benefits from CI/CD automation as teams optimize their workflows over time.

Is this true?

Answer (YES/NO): NO